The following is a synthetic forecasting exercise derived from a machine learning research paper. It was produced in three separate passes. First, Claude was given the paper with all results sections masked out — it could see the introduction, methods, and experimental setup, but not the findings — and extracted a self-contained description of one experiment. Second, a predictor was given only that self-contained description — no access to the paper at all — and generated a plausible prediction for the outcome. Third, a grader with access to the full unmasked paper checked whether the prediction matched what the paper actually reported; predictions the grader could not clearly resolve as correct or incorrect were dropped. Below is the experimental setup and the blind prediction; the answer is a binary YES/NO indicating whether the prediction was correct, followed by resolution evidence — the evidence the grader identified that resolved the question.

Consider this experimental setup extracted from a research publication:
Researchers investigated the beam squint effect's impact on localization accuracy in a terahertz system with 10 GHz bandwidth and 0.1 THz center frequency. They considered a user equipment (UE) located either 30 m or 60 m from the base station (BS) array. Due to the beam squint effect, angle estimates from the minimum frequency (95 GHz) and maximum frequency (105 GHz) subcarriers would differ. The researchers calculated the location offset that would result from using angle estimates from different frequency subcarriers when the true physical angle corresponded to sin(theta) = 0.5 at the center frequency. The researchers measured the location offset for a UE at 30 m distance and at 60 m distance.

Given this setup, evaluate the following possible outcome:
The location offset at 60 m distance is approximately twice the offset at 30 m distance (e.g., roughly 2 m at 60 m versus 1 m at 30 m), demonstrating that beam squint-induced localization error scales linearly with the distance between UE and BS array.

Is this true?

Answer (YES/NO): YES